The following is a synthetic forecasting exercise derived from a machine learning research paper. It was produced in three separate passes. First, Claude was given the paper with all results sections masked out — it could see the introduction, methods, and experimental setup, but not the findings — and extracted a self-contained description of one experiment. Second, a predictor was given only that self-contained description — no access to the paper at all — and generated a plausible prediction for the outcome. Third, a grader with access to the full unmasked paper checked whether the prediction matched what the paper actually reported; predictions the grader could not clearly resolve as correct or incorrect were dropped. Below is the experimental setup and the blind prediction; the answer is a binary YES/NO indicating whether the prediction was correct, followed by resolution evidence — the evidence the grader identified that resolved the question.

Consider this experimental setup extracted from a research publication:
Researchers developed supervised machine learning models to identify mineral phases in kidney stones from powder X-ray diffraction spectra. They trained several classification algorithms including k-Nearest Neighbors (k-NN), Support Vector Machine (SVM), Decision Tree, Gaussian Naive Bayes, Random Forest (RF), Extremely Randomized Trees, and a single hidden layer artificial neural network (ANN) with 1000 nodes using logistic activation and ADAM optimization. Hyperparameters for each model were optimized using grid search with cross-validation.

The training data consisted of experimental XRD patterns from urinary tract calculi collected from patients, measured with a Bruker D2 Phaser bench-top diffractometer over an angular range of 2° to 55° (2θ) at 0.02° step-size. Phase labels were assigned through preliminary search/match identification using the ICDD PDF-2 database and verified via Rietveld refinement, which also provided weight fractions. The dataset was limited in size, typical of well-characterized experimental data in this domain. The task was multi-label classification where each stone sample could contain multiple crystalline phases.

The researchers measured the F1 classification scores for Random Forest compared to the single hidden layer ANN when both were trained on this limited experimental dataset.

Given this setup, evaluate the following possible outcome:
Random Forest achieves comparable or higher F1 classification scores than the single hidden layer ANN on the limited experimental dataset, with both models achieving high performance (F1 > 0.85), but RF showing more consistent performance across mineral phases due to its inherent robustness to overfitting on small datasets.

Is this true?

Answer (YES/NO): NO